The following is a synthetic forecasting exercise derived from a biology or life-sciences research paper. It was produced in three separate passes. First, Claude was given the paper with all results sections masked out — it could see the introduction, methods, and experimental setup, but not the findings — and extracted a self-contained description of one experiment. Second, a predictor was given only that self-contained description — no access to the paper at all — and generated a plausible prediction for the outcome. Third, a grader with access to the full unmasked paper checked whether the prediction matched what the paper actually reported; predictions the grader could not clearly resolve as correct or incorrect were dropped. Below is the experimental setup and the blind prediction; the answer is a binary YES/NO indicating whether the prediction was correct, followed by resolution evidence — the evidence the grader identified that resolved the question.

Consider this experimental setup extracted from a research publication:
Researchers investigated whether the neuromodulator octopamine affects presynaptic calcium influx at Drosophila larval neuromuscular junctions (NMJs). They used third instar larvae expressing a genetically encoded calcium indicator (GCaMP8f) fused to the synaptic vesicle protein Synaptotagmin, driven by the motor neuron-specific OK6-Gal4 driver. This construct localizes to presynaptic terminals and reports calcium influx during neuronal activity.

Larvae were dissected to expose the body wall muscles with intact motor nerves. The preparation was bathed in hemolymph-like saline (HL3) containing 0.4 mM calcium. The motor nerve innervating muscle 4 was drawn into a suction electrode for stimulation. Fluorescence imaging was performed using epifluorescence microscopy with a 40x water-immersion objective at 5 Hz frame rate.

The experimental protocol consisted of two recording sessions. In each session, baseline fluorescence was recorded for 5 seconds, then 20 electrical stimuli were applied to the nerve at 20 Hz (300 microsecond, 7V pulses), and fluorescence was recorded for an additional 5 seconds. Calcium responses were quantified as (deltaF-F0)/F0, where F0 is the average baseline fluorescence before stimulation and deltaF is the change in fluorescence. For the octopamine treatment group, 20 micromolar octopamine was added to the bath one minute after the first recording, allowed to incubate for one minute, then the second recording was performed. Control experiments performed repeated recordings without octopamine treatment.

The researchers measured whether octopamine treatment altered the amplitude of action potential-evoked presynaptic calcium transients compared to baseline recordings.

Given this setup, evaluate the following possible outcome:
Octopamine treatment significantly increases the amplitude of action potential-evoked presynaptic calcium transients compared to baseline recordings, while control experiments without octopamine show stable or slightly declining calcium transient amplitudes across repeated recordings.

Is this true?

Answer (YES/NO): NO